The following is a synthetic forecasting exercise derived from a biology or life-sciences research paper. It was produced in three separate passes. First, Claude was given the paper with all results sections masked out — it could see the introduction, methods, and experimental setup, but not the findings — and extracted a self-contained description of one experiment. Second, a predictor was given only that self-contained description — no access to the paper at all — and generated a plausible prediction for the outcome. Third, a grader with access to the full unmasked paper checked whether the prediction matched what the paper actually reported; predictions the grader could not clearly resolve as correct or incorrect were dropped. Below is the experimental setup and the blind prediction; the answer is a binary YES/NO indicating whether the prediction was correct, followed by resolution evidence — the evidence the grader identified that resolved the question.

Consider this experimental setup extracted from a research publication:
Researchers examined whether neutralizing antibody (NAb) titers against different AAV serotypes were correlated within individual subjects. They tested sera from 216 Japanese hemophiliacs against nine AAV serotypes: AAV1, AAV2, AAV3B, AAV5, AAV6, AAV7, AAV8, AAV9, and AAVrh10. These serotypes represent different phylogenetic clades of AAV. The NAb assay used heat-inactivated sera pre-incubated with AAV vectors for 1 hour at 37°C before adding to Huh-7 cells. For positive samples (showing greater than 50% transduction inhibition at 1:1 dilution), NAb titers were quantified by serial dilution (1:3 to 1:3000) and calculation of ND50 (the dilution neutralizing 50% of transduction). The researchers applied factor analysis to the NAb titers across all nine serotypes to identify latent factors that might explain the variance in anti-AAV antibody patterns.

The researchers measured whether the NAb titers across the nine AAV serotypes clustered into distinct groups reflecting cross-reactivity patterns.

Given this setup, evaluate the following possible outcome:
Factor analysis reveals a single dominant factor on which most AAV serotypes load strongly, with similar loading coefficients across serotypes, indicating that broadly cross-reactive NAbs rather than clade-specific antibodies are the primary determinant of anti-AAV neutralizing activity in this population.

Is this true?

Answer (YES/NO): YES